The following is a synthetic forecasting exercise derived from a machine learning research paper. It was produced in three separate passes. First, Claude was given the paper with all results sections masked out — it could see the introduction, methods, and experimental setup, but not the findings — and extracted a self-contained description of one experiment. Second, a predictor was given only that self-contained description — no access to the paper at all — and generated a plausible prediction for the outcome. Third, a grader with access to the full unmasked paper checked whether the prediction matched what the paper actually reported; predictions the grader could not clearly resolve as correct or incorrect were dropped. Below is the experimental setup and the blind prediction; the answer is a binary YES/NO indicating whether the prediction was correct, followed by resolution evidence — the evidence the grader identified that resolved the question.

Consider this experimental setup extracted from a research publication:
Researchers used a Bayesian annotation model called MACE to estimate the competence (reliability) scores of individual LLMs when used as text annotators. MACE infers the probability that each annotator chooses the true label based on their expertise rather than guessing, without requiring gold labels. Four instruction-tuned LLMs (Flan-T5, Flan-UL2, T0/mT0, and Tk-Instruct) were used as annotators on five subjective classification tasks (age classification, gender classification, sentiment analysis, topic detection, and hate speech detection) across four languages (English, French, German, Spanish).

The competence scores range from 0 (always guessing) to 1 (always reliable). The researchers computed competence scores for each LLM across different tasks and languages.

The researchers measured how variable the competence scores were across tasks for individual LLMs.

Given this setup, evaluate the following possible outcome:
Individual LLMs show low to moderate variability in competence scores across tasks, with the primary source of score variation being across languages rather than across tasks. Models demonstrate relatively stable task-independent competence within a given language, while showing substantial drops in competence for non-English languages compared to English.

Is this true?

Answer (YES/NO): NO